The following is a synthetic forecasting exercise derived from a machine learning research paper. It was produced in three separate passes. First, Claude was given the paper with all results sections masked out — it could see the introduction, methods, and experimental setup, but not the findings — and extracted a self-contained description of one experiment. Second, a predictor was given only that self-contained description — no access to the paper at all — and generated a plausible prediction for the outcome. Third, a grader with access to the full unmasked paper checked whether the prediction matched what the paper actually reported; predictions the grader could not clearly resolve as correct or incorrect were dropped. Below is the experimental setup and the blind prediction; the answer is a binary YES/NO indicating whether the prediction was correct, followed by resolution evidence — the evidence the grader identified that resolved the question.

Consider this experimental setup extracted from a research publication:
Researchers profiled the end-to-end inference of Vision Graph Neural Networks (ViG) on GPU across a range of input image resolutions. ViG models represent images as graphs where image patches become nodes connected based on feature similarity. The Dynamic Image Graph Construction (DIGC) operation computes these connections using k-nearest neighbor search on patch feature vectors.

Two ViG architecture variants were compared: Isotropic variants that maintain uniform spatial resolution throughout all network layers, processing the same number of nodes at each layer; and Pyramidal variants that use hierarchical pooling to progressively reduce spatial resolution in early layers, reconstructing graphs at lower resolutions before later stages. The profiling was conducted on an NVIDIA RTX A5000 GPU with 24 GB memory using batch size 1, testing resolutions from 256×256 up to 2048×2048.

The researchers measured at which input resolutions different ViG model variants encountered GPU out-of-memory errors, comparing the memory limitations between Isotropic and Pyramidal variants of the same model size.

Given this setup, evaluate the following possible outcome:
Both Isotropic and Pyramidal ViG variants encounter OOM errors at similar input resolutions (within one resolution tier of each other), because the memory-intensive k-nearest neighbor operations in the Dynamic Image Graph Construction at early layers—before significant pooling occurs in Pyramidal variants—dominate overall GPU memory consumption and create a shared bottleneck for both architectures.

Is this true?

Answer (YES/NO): NO